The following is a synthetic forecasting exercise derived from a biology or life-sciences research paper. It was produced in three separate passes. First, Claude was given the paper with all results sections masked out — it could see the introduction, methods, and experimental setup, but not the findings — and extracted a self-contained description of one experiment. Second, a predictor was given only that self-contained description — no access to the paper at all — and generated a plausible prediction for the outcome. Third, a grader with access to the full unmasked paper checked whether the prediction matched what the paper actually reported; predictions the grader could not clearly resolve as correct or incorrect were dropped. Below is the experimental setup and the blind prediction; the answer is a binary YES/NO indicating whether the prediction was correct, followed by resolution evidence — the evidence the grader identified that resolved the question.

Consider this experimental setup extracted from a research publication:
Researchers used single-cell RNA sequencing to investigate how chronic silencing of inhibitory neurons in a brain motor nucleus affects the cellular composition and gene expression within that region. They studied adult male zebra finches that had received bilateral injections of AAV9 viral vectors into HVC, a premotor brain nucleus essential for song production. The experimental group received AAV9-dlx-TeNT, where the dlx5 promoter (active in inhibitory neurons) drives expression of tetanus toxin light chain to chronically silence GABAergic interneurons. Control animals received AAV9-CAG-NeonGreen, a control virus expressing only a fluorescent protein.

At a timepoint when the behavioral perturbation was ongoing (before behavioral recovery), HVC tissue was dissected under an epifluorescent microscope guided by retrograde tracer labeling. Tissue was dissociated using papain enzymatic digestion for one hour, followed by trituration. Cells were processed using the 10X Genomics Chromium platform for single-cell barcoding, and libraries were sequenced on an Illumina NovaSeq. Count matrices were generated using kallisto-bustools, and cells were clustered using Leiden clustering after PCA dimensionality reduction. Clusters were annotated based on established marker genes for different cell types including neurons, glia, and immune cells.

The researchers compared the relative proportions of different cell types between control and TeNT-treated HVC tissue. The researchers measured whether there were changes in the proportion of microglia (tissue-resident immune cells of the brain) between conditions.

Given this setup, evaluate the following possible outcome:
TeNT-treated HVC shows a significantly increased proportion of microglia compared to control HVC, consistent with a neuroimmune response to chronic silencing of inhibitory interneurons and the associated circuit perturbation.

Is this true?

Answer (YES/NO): YES